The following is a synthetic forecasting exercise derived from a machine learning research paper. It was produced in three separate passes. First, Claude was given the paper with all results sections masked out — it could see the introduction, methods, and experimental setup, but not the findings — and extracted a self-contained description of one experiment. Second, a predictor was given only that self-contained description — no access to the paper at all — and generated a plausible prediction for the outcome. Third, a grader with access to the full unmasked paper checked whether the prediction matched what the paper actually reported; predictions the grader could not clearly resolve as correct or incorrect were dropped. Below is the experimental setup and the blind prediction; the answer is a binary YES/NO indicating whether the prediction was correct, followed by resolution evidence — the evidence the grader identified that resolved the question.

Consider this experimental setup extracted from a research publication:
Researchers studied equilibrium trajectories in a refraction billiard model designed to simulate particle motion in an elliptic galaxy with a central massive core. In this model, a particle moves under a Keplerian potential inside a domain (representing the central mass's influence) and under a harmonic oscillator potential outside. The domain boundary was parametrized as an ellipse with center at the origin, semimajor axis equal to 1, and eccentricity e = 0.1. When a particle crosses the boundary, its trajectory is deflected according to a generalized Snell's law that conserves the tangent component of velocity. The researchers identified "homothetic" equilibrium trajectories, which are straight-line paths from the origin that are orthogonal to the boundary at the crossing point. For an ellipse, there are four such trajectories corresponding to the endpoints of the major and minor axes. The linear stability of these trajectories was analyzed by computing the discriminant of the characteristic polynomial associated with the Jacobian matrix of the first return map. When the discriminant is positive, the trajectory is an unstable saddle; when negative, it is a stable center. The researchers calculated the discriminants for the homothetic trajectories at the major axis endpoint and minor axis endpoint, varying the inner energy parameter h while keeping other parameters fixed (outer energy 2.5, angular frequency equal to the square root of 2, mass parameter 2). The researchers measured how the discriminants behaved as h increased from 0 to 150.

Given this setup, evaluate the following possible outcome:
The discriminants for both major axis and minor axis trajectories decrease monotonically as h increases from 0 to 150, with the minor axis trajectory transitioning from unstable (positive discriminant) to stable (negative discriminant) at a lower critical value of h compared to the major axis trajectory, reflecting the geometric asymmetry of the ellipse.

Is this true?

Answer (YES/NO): NO